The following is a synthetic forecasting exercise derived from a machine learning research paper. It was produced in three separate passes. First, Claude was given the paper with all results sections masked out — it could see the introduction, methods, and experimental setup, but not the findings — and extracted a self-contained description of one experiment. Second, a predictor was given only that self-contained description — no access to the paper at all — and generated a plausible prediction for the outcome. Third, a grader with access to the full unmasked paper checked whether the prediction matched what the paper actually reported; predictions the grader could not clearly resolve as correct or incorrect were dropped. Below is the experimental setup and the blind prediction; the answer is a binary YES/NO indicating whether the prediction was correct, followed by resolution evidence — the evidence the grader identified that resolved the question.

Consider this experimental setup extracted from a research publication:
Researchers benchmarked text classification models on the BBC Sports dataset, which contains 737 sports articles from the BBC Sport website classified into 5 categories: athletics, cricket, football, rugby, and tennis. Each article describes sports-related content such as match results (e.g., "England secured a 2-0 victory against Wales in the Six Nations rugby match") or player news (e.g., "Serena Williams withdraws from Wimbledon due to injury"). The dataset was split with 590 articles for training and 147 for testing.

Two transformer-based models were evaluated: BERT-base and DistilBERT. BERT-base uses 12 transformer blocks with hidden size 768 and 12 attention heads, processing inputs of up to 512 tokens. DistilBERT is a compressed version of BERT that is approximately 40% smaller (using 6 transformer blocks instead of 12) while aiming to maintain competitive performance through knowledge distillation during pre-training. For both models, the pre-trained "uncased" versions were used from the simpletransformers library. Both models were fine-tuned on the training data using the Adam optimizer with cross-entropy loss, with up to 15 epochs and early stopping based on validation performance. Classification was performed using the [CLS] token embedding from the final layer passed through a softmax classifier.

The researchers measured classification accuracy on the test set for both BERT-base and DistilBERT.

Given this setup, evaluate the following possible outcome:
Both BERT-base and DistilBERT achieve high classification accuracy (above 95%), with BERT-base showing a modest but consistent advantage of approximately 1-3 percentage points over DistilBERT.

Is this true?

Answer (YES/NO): NO